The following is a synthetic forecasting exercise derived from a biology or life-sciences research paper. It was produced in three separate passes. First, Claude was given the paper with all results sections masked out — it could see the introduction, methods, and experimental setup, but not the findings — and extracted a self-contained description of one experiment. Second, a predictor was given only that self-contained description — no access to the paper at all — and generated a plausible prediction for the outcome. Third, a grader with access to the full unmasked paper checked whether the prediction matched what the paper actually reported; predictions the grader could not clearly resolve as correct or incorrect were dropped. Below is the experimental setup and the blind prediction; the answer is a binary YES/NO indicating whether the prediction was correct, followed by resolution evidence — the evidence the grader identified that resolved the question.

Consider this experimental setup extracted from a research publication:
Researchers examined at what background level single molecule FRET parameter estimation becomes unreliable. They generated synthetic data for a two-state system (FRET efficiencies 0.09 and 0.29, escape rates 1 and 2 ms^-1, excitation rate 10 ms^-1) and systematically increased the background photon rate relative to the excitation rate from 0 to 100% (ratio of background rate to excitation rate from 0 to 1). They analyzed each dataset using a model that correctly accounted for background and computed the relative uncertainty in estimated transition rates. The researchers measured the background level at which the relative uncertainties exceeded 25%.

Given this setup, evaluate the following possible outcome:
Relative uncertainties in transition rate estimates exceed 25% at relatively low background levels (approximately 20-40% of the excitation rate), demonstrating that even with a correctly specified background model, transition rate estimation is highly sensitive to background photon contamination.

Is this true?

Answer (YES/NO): NO